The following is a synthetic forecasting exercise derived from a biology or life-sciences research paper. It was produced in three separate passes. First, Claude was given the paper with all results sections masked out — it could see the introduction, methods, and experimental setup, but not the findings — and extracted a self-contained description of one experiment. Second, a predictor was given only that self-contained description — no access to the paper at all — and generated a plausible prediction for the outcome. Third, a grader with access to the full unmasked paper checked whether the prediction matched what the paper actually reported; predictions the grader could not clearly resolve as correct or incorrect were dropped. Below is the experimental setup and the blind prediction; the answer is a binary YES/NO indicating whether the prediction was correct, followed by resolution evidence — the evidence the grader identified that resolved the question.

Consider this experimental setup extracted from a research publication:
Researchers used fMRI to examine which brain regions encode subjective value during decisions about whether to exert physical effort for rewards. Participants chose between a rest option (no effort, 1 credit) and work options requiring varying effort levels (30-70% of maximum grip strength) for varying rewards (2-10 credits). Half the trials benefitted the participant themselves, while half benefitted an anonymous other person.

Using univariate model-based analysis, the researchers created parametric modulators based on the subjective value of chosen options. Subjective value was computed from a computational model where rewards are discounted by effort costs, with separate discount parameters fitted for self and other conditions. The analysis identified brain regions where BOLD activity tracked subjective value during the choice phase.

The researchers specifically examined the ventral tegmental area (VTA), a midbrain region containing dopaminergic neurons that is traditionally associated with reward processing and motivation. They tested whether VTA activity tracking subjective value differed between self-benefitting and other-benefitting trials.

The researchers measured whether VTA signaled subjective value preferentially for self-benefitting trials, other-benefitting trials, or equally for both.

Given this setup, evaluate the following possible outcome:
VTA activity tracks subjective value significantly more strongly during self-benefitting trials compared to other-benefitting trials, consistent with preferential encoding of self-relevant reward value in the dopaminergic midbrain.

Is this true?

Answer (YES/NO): YES